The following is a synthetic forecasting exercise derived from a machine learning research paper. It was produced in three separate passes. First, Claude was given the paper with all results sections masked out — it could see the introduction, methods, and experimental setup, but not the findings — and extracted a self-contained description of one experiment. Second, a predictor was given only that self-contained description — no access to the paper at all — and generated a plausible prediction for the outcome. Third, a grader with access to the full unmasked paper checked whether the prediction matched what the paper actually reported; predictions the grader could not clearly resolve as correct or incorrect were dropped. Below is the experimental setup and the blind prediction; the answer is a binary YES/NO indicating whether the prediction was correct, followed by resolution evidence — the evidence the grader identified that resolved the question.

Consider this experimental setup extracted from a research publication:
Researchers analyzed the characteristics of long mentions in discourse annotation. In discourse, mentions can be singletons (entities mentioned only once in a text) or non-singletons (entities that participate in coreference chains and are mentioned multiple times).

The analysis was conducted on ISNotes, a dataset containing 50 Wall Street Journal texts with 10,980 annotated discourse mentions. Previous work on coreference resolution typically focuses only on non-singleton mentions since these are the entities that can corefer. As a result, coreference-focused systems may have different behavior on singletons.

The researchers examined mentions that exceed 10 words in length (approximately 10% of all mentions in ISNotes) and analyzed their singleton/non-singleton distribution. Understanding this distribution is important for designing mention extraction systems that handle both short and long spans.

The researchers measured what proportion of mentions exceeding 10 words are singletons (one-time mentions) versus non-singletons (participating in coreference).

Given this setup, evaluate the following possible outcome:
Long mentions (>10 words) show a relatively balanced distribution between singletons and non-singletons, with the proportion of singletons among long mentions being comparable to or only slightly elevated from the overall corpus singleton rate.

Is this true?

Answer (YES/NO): NO